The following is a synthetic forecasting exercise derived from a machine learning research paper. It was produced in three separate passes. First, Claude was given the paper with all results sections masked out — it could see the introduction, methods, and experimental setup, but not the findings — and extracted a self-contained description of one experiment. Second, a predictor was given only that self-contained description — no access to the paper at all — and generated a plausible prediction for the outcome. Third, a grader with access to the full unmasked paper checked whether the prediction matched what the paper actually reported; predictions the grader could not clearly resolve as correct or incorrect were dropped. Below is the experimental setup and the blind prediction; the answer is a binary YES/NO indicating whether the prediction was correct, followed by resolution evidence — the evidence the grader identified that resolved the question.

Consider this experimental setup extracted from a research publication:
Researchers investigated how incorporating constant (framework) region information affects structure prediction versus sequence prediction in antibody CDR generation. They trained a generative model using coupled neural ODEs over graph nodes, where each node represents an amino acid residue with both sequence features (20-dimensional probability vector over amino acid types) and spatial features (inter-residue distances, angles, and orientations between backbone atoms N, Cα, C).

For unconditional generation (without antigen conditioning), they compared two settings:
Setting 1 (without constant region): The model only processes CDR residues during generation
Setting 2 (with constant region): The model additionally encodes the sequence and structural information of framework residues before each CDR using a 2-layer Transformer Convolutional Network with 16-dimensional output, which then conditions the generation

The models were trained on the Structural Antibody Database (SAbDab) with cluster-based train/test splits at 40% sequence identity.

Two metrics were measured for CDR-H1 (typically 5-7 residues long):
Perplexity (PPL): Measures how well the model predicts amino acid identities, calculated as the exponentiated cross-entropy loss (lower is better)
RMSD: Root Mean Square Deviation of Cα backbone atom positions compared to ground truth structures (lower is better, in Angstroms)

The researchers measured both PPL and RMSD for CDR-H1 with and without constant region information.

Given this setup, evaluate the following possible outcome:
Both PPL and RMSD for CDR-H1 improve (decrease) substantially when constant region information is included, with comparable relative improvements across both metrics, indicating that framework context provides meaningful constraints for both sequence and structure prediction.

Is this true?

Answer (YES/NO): NO